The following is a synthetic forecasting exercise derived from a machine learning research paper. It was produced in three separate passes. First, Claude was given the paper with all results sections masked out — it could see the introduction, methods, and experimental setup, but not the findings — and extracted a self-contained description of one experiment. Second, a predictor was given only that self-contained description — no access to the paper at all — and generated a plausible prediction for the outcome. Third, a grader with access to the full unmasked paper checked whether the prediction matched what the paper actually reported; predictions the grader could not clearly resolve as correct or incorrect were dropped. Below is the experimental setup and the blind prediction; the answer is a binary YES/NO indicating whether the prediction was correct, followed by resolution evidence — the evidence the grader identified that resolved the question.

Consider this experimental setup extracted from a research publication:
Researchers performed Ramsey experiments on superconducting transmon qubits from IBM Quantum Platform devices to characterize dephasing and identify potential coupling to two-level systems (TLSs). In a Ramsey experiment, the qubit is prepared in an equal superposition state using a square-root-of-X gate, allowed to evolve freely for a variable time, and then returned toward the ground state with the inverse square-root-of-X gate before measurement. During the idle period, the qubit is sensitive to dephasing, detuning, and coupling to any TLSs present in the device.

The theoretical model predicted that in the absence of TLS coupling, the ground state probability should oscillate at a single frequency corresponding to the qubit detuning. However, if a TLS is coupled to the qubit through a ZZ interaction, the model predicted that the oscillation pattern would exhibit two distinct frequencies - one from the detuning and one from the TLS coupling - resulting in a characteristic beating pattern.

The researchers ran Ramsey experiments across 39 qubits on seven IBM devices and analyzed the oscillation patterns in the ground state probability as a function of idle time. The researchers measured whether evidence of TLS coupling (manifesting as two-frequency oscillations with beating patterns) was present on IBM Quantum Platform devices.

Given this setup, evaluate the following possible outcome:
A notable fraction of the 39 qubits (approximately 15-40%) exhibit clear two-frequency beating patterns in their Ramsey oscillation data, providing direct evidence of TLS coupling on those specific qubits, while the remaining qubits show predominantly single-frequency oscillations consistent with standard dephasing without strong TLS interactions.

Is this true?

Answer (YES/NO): NO